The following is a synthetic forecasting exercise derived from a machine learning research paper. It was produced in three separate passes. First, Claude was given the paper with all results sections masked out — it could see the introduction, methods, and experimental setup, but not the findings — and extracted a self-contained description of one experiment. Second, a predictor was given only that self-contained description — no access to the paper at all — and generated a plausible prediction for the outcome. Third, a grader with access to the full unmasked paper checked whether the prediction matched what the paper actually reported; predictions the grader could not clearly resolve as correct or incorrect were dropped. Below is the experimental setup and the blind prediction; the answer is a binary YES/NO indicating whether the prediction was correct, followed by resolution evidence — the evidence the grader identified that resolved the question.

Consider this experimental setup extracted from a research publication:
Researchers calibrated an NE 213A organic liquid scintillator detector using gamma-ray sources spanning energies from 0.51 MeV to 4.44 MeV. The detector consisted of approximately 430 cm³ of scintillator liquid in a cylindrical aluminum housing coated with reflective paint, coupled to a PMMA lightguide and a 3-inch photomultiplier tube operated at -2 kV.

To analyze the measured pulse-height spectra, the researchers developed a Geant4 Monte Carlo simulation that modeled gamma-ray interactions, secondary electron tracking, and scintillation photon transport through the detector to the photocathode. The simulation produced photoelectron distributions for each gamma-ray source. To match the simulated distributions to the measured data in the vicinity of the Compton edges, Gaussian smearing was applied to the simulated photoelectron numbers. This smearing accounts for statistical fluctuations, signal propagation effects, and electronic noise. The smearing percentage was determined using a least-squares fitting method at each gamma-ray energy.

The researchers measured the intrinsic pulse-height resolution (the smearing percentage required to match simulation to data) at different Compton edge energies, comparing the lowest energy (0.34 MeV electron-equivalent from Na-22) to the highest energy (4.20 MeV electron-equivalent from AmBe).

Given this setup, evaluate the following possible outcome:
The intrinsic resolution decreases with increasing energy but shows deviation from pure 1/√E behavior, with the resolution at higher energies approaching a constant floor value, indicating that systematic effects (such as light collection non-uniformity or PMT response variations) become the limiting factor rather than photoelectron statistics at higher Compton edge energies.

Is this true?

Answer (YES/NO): NO